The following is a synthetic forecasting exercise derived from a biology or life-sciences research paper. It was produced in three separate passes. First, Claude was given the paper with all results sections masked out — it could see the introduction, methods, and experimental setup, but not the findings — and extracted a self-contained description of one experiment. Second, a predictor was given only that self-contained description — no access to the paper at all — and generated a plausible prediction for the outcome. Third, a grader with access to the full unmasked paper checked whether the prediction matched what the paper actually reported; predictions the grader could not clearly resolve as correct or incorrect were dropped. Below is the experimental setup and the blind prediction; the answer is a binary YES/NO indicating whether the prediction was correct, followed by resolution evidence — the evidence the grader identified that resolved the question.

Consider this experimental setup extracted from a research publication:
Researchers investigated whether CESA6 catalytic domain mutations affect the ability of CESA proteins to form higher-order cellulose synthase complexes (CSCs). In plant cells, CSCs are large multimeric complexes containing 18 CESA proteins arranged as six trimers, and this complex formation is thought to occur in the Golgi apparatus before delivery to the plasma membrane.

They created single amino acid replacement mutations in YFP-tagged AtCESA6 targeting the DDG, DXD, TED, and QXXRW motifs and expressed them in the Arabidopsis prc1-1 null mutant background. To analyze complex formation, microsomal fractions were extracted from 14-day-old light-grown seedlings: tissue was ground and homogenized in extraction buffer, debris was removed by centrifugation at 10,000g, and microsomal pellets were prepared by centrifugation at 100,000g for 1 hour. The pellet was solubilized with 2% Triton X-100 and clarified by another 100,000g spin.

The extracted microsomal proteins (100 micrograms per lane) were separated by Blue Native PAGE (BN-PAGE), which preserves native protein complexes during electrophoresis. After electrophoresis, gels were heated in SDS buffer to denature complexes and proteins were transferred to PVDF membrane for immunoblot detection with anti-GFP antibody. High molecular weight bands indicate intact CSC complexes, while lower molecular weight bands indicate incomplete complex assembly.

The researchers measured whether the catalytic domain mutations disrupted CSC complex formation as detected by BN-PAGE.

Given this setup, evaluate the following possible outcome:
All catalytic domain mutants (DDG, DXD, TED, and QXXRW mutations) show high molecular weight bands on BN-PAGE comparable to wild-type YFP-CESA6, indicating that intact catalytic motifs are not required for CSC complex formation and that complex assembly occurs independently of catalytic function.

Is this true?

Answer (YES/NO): NO